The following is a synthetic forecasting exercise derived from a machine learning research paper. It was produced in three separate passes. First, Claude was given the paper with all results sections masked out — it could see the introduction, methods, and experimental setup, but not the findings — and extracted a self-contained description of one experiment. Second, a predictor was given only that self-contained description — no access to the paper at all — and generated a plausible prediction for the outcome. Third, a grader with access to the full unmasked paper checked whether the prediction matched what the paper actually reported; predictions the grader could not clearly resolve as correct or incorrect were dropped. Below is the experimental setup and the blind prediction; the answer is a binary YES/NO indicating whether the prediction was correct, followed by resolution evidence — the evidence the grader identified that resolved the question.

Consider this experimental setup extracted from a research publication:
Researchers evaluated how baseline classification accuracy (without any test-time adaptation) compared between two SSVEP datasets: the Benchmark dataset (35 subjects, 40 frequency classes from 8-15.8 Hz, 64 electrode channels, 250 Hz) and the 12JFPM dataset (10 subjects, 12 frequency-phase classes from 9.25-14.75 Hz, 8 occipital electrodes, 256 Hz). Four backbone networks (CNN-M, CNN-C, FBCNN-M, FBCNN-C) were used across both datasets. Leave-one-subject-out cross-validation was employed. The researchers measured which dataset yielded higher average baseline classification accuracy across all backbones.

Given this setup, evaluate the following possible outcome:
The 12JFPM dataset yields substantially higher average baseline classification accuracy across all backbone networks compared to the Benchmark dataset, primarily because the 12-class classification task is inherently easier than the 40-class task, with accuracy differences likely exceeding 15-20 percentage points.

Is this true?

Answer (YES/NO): NO